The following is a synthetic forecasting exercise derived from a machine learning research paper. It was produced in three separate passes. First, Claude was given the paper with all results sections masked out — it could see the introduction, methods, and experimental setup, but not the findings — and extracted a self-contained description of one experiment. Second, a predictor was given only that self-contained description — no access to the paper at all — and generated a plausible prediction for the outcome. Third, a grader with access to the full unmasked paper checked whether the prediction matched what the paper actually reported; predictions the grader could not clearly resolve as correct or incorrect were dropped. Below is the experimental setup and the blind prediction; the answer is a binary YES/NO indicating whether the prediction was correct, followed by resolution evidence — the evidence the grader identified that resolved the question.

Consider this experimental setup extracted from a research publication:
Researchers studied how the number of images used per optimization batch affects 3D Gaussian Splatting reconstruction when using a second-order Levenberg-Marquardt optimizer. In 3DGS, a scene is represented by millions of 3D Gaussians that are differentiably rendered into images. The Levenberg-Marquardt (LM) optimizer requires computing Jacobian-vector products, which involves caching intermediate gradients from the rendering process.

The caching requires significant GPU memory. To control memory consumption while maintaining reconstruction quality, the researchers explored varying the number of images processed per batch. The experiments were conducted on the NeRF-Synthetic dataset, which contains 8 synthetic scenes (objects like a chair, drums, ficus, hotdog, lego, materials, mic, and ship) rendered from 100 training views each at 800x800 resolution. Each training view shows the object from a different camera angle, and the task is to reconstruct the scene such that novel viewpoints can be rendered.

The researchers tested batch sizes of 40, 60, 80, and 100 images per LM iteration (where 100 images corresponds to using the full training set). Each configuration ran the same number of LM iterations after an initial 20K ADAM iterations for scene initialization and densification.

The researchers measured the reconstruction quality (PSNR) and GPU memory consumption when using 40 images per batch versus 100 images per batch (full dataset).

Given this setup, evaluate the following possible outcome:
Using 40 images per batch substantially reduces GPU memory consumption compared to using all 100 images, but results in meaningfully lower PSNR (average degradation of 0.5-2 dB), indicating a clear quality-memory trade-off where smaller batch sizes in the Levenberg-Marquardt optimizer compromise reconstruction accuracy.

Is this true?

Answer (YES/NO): NO